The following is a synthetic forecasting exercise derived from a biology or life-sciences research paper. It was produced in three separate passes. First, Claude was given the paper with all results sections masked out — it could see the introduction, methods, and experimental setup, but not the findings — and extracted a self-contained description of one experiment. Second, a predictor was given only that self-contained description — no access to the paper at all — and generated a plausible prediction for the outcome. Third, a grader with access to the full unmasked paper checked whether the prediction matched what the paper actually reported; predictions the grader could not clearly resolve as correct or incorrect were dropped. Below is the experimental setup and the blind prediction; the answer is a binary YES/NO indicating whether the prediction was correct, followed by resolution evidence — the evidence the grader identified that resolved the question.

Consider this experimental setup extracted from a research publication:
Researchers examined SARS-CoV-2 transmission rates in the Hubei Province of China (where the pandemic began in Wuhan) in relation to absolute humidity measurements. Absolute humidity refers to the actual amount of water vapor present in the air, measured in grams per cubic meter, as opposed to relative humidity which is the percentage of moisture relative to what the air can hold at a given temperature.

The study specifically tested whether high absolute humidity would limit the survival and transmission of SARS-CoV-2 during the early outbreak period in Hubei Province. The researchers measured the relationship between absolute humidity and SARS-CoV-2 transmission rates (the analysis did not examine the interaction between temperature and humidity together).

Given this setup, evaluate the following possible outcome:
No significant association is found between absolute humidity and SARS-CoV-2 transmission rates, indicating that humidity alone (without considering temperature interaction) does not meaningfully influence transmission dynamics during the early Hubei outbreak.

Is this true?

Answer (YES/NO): YES